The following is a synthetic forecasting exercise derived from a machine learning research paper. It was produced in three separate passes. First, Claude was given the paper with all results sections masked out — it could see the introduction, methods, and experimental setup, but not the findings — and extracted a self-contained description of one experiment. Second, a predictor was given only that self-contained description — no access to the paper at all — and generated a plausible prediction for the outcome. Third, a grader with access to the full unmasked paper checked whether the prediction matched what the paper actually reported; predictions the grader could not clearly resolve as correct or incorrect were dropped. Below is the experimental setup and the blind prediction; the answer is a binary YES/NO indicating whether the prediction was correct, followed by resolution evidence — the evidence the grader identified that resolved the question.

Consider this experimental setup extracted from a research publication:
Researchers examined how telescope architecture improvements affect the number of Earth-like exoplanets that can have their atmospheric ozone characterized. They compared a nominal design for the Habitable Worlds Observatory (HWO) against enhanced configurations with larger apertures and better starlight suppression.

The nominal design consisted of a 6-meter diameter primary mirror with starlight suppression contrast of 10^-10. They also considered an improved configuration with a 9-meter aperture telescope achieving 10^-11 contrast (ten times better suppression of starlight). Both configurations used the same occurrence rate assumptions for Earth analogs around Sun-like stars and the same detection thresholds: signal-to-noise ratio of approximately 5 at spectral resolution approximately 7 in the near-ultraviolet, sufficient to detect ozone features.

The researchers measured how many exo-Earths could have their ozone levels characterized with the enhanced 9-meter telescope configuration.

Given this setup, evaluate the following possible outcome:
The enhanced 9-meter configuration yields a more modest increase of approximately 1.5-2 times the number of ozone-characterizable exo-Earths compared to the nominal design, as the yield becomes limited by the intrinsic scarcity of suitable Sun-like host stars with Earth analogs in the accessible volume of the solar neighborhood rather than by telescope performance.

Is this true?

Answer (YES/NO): YES